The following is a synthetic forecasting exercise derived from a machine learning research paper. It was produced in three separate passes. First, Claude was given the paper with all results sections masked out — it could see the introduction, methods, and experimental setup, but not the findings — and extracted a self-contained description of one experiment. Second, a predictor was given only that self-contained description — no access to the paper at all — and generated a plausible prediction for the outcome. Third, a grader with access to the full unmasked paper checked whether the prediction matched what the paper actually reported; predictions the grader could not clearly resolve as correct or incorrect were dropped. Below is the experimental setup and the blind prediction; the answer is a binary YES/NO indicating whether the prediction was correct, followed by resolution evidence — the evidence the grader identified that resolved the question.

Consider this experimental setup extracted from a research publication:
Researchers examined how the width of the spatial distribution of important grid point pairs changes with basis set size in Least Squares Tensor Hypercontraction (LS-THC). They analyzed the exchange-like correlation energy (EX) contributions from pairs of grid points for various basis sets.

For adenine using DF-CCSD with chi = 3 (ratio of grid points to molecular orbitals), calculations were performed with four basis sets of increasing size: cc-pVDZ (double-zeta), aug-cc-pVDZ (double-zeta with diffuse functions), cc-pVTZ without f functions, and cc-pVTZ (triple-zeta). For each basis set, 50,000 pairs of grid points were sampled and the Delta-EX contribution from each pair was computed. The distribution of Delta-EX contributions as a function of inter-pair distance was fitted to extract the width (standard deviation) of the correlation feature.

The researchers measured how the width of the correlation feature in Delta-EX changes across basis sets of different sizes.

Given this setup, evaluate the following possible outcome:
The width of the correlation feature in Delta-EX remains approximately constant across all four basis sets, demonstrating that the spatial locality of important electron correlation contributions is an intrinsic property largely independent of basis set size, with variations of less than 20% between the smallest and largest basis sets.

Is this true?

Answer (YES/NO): NO